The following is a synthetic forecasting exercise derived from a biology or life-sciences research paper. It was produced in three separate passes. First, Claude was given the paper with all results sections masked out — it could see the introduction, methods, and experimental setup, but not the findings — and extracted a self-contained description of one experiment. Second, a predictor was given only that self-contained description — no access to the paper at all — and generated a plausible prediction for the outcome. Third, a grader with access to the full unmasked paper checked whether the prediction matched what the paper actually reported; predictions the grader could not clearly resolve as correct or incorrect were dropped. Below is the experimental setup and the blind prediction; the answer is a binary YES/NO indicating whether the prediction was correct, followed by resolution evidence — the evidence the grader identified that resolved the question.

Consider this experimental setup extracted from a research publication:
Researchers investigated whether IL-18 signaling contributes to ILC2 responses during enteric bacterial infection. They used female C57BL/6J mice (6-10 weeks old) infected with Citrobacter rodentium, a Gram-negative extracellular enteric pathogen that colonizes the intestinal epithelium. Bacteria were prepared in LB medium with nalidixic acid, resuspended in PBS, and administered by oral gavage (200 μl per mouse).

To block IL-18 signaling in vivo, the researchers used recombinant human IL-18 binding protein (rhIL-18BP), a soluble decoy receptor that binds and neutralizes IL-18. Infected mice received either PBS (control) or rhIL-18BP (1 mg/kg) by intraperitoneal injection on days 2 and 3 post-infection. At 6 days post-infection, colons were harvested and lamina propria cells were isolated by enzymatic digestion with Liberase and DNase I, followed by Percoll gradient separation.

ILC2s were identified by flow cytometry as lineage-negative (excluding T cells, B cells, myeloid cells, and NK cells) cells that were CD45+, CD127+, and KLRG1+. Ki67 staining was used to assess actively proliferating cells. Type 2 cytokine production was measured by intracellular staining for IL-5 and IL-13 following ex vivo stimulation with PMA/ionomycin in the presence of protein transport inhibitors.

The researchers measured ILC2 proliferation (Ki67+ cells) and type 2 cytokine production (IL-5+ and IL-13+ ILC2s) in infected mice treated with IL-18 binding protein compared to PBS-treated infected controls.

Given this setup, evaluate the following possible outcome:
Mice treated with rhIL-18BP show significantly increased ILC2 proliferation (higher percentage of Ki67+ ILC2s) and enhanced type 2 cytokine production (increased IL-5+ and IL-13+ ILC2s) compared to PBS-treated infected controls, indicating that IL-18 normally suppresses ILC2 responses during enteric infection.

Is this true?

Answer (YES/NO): NO